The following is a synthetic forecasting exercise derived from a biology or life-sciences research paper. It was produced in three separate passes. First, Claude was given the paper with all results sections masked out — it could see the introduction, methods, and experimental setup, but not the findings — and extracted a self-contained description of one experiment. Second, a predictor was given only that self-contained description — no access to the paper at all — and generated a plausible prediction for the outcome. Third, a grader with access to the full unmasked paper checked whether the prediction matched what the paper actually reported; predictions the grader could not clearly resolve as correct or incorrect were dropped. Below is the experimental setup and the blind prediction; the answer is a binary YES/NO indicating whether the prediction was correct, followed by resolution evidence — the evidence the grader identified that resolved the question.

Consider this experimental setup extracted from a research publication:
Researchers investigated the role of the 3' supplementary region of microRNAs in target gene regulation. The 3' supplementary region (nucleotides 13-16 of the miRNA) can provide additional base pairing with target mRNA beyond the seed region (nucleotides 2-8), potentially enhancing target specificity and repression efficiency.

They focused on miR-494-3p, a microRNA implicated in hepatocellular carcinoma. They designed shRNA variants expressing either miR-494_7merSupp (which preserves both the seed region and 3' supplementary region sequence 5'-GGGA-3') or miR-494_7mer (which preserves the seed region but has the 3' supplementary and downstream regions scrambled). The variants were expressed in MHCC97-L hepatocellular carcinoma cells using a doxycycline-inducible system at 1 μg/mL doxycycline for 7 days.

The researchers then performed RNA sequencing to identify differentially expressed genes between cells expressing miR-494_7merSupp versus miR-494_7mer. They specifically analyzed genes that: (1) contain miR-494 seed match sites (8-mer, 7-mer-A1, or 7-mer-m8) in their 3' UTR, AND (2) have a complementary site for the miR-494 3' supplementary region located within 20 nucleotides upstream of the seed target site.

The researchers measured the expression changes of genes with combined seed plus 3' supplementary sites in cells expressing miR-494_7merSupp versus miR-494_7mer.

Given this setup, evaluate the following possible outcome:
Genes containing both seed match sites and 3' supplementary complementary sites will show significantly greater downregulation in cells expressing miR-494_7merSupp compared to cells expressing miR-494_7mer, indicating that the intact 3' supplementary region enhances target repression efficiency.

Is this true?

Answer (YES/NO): YES